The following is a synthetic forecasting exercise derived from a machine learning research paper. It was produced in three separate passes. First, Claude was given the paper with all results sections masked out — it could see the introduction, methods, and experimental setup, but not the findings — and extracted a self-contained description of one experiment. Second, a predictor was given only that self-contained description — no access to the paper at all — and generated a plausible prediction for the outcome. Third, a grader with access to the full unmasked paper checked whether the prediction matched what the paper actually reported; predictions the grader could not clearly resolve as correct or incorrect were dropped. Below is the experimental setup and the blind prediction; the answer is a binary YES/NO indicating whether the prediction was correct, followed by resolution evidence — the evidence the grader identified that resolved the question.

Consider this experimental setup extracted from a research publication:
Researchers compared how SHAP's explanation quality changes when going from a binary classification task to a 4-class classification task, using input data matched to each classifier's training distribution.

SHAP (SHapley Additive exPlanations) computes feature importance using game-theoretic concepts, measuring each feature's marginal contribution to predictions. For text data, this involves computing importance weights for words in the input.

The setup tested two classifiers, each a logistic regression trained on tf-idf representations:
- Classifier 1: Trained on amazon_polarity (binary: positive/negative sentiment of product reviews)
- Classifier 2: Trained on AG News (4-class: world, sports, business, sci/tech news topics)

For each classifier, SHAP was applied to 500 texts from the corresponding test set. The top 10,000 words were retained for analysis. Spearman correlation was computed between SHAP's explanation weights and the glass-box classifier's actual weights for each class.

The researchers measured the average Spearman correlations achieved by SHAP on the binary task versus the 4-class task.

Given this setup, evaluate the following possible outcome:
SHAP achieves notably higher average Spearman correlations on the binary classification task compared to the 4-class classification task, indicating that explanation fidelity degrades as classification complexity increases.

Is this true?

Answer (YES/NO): YES